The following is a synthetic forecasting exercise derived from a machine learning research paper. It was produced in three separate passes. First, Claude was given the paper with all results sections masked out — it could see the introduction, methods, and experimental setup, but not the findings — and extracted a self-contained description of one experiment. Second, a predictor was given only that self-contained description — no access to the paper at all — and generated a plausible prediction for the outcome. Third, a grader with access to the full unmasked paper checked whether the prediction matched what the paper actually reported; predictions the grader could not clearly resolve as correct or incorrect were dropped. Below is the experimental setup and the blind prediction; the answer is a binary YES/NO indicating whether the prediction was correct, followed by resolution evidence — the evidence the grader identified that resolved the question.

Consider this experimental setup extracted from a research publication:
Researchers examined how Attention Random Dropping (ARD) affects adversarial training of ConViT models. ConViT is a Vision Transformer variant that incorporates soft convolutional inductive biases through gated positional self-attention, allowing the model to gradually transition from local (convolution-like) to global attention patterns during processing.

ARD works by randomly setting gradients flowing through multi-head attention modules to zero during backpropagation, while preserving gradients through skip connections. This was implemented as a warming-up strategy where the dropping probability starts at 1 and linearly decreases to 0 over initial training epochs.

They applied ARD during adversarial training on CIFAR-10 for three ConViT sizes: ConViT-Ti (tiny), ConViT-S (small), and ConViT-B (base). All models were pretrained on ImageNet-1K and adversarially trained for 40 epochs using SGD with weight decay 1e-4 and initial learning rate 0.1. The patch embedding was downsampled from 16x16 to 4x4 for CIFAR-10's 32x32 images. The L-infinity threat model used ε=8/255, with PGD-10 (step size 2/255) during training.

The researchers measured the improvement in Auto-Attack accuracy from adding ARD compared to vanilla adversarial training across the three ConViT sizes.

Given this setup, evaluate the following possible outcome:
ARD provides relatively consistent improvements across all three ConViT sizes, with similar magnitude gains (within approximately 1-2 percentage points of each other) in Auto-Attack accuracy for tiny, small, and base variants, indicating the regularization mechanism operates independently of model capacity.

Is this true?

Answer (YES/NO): NO